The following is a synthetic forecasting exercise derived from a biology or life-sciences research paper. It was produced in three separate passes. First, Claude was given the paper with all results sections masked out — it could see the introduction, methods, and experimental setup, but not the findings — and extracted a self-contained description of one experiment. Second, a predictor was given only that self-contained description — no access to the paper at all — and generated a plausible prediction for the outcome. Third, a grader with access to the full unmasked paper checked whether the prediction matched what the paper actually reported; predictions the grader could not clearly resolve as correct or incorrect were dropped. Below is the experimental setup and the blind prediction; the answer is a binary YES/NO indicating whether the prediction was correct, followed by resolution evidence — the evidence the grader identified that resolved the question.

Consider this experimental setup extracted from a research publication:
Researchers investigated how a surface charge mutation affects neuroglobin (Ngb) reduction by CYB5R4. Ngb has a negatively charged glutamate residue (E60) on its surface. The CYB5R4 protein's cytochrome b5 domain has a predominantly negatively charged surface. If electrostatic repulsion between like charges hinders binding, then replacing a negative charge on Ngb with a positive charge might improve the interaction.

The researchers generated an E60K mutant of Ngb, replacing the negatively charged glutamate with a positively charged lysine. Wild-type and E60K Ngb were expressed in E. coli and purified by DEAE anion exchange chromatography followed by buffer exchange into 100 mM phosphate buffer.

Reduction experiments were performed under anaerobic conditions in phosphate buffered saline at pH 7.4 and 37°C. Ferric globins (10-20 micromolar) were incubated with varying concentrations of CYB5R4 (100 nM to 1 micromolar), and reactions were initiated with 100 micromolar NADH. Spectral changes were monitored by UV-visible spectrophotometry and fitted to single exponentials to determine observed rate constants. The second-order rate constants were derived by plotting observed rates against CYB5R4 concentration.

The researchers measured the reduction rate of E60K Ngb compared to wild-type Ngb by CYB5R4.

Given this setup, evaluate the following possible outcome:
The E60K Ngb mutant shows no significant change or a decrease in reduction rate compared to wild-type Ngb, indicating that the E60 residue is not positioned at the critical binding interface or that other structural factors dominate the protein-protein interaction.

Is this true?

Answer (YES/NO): NO